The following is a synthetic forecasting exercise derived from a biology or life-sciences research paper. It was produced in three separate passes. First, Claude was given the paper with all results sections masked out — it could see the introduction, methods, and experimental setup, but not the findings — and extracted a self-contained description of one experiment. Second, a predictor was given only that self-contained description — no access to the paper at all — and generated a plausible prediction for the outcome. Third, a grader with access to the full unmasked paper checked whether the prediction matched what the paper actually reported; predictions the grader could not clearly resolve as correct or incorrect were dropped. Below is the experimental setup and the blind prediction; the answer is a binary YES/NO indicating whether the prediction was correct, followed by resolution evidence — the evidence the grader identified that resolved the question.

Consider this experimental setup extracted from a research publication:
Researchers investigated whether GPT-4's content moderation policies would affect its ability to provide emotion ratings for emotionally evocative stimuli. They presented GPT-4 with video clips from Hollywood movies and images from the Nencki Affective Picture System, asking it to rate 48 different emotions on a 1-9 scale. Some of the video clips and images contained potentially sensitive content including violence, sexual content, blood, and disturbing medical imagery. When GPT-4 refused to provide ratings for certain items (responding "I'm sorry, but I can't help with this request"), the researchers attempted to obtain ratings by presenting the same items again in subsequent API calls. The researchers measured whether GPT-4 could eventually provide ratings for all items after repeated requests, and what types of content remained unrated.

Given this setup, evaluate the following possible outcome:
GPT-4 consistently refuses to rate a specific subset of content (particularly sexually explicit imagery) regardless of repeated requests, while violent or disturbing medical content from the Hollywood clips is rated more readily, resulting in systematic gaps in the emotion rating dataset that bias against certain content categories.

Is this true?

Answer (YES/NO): NO